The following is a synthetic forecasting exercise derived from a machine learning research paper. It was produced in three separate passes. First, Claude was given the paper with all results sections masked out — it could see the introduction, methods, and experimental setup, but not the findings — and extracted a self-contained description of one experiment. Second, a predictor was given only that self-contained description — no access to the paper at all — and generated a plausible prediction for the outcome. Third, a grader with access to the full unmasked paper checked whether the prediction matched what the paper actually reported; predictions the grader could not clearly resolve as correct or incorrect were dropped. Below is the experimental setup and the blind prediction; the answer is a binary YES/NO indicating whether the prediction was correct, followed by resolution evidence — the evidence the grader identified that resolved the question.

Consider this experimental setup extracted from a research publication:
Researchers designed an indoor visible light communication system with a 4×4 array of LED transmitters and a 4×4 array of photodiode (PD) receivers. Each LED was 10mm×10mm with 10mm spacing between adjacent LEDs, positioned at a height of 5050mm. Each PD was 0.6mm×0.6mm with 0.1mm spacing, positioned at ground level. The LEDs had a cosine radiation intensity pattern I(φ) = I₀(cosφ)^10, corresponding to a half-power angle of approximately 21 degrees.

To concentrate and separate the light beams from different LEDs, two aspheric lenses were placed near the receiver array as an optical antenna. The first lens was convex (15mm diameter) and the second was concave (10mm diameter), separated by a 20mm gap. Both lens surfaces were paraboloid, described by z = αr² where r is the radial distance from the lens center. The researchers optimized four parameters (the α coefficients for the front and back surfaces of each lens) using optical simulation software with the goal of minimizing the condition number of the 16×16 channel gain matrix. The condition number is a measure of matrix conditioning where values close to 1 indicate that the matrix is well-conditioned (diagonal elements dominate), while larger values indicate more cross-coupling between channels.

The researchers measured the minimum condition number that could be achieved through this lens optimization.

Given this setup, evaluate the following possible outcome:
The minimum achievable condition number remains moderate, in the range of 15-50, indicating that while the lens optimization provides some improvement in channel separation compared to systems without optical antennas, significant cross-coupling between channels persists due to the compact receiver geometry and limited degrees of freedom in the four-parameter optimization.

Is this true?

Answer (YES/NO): NO